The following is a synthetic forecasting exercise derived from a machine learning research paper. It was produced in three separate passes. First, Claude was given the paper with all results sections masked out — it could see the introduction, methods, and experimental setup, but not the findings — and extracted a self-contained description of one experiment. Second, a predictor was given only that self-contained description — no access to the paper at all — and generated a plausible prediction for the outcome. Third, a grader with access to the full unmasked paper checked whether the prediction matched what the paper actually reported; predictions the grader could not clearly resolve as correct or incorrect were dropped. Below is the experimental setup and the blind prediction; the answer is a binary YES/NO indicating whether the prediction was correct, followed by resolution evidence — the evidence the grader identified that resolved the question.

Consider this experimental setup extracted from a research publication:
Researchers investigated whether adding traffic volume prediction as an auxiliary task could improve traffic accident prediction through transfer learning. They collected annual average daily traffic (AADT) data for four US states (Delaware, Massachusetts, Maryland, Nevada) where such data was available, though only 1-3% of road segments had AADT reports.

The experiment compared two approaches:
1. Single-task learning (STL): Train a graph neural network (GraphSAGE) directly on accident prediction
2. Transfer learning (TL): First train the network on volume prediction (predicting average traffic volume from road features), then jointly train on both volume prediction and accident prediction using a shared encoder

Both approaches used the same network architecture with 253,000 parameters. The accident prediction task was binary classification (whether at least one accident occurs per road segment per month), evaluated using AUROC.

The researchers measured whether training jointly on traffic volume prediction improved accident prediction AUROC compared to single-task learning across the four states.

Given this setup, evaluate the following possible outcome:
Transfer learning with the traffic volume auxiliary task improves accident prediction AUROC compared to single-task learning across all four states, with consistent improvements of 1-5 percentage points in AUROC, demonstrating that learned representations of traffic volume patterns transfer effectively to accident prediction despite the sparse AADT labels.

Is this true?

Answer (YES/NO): NO